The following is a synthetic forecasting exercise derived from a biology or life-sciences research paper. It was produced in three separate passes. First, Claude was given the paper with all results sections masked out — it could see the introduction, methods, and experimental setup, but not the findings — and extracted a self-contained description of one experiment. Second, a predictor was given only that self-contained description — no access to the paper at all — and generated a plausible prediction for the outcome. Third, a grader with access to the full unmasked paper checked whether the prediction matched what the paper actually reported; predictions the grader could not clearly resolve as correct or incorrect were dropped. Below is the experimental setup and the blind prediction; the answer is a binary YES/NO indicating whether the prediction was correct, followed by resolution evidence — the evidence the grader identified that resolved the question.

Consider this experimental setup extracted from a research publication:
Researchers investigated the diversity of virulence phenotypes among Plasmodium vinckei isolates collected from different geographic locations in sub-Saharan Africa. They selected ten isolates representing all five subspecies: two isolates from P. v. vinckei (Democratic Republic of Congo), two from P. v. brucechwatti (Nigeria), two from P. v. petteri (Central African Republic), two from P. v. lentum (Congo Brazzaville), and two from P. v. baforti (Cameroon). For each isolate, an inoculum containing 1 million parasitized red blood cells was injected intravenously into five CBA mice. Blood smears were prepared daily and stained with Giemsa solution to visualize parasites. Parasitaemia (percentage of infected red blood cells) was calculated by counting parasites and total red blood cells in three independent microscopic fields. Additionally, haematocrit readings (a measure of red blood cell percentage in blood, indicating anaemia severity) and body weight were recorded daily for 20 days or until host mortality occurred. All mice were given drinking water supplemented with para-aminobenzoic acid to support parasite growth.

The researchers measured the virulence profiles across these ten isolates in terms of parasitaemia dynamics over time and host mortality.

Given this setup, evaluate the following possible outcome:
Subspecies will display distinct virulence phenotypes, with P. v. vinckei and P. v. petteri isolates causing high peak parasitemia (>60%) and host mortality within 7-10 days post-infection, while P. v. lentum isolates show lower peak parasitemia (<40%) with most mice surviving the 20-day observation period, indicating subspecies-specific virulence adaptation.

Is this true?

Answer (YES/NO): NO